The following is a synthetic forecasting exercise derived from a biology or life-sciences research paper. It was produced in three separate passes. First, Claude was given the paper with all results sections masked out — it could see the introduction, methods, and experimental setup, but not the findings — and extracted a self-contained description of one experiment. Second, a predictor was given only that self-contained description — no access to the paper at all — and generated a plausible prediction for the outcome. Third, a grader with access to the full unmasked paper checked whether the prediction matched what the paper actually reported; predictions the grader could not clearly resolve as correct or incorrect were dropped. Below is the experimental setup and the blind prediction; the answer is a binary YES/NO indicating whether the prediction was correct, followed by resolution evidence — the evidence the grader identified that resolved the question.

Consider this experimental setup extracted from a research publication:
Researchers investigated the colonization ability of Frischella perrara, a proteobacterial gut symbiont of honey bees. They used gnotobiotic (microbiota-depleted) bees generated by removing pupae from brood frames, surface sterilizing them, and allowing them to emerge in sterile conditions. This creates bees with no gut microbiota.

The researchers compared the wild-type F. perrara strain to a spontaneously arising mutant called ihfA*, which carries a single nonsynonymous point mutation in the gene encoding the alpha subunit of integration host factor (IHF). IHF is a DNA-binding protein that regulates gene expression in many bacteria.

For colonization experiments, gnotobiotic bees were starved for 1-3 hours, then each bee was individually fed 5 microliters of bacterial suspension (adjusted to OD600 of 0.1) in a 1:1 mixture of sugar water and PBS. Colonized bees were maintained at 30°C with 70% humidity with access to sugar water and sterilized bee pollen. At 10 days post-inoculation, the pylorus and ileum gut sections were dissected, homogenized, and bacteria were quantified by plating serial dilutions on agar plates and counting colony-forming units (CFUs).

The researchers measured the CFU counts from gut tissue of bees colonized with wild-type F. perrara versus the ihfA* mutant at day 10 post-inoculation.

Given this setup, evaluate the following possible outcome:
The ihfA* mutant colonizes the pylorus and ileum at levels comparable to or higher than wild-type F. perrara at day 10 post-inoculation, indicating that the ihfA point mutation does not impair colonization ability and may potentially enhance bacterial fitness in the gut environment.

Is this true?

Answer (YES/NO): NO